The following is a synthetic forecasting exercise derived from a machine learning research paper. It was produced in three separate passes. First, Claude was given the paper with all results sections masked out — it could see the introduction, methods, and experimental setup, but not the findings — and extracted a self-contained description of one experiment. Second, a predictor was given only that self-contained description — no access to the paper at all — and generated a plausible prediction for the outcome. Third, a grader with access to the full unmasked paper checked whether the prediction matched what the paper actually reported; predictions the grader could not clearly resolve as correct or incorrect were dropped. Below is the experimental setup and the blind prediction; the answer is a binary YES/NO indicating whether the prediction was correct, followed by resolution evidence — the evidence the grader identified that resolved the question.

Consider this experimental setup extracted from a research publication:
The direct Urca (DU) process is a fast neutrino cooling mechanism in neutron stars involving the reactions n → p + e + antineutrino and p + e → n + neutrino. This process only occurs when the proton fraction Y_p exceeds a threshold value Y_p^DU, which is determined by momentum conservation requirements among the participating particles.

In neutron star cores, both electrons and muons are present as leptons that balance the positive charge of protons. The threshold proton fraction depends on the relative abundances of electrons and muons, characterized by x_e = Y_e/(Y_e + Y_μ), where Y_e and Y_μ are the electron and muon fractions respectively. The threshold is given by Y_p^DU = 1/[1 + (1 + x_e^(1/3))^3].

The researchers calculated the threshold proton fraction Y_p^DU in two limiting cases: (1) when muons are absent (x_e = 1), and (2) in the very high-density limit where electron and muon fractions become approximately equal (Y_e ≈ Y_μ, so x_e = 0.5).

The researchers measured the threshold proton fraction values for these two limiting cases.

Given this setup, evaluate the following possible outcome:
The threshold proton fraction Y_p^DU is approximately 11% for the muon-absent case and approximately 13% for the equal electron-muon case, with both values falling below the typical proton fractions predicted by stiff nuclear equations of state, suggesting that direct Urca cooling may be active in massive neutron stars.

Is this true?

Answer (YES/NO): NO